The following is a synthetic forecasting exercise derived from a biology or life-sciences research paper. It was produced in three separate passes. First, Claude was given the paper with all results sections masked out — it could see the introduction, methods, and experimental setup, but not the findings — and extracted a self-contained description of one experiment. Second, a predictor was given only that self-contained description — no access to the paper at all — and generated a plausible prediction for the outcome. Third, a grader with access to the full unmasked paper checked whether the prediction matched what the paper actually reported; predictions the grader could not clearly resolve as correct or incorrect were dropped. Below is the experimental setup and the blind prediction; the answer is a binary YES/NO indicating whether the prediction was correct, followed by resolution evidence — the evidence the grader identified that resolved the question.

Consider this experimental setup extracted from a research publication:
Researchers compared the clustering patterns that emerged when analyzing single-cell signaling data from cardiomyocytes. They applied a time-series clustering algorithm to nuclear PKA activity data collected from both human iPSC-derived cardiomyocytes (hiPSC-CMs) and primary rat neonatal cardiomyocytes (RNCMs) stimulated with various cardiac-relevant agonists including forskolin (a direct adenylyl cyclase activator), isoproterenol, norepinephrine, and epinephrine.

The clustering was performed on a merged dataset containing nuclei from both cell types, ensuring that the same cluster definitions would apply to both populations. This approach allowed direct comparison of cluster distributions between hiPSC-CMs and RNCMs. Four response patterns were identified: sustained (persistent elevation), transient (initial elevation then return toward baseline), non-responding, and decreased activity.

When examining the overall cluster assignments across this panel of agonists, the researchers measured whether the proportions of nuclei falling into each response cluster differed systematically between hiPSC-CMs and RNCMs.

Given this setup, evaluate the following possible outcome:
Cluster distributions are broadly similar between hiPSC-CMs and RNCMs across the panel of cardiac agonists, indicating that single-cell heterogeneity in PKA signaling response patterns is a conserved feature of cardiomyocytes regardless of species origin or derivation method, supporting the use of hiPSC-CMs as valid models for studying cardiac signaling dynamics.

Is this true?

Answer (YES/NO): NO